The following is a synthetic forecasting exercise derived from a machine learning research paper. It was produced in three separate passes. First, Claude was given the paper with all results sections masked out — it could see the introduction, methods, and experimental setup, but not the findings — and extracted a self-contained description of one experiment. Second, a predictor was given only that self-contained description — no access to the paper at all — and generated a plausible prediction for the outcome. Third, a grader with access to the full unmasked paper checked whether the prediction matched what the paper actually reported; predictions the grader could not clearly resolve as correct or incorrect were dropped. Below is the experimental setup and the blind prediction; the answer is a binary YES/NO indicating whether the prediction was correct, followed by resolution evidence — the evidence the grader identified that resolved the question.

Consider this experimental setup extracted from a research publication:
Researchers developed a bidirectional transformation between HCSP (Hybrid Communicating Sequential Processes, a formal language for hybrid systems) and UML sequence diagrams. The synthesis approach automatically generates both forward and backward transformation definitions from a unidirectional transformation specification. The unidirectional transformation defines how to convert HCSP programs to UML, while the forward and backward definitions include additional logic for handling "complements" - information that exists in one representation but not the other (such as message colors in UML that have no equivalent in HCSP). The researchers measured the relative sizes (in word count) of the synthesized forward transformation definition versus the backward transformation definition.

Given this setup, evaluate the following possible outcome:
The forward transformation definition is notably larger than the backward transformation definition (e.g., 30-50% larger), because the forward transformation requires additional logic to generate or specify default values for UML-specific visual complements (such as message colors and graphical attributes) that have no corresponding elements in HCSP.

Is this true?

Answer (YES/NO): NO